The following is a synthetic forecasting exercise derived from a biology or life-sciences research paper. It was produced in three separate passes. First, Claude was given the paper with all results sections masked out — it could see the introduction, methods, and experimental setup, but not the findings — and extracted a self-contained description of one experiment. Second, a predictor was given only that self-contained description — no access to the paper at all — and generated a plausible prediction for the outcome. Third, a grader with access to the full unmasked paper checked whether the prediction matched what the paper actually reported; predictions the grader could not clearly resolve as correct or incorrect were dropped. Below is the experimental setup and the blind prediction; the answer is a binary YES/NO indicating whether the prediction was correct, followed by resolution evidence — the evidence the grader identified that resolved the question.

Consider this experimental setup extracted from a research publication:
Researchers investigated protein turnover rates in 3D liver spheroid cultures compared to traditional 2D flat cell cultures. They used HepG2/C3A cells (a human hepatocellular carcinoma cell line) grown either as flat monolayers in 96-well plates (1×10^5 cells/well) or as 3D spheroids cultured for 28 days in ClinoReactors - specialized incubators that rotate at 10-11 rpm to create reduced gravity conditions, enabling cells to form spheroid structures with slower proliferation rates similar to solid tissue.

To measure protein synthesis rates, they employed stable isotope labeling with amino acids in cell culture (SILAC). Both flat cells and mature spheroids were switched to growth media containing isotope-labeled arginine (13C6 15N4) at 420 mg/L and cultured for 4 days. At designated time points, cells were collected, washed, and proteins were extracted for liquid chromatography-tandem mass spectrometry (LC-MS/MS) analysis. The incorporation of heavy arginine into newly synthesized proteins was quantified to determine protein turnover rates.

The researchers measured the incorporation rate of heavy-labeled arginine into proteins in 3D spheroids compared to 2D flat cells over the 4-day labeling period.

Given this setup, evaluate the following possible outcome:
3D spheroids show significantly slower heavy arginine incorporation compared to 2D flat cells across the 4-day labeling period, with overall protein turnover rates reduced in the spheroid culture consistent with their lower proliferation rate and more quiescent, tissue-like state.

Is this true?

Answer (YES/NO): YES